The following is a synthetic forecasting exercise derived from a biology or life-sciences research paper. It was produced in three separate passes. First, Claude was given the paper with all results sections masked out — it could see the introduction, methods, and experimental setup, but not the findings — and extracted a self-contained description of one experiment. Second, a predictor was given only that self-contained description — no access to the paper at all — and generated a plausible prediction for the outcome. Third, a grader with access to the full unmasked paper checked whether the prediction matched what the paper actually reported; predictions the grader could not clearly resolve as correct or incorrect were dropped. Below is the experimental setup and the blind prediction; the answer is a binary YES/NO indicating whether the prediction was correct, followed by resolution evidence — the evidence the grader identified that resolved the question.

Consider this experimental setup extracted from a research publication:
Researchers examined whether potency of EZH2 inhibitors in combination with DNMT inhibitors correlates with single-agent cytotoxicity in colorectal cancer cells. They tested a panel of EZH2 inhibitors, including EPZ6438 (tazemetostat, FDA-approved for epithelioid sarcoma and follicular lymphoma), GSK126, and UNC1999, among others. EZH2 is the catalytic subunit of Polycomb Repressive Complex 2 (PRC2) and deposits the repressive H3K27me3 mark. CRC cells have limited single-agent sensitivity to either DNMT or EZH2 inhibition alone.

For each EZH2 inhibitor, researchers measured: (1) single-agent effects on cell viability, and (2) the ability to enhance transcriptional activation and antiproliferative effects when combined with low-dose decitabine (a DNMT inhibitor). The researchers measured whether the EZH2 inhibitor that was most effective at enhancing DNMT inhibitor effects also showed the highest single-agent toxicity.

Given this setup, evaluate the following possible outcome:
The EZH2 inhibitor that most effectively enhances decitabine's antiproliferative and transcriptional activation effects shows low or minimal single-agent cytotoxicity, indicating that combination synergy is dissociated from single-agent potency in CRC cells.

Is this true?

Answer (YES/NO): YES